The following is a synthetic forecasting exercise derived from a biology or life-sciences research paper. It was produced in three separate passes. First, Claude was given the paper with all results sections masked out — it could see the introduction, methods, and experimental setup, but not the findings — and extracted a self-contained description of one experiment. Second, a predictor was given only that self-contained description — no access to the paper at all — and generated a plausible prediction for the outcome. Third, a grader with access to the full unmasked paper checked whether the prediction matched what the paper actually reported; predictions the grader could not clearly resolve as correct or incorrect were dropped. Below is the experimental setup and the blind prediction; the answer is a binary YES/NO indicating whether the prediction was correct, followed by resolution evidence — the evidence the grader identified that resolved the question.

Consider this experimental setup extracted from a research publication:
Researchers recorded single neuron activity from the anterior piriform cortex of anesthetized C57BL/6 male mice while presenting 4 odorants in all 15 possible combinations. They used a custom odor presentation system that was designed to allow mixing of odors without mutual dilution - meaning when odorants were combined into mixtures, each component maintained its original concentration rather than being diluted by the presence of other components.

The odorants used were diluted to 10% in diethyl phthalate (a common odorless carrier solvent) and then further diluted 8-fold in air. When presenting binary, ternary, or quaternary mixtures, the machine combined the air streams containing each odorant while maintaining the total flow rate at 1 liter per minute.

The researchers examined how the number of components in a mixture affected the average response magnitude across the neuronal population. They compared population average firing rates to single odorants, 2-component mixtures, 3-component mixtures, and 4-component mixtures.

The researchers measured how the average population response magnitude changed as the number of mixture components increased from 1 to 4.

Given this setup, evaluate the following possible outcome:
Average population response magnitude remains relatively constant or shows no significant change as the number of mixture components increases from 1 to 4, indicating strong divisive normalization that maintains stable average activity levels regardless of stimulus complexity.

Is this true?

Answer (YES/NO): NO